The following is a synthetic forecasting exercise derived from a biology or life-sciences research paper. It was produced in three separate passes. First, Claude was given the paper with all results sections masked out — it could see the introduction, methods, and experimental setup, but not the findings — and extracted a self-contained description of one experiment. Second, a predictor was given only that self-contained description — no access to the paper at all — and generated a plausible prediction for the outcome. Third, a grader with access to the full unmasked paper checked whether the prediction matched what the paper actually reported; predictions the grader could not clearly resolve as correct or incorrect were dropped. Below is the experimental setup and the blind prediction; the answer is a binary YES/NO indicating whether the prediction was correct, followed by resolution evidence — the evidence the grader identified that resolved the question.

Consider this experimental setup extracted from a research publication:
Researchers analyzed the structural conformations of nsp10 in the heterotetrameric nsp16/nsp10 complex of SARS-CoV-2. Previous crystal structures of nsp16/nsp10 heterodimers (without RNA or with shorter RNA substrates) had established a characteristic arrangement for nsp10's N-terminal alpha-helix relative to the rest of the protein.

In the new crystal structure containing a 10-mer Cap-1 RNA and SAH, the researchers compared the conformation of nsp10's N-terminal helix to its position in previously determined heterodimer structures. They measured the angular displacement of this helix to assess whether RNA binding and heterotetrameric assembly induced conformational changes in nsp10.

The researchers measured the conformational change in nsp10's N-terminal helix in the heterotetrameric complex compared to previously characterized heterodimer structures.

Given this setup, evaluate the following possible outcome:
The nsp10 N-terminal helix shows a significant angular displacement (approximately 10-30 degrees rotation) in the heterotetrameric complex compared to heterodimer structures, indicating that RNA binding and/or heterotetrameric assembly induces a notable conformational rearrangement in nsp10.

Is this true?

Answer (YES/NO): NO